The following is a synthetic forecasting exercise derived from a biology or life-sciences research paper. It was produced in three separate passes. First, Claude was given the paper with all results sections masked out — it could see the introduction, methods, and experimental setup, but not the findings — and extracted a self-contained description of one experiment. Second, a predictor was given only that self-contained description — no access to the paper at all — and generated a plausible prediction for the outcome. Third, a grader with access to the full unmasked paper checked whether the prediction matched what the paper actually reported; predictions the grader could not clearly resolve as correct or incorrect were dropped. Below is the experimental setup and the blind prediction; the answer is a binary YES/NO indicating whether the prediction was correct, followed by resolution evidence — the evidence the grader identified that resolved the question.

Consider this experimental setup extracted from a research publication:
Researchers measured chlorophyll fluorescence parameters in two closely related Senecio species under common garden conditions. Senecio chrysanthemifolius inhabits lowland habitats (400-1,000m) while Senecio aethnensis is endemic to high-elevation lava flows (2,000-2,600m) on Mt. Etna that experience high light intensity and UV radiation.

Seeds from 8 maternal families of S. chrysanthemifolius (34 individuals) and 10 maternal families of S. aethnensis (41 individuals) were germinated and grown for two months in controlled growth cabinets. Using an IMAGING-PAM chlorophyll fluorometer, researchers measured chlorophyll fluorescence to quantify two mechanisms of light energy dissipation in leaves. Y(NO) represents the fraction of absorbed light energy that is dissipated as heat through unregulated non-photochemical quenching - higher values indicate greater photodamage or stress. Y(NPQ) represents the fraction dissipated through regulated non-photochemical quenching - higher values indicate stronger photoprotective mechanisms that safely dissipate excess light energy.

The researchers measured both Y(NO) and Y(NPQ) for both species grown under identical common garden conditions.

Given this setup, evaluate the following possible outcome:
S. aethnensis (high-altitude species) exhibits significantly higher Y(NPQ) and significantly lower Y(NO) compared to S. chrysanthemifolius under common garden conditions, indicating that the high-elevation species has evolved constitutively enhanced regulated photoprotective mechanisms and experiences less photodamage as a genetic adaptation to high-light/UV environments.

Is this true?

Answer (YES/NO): NO